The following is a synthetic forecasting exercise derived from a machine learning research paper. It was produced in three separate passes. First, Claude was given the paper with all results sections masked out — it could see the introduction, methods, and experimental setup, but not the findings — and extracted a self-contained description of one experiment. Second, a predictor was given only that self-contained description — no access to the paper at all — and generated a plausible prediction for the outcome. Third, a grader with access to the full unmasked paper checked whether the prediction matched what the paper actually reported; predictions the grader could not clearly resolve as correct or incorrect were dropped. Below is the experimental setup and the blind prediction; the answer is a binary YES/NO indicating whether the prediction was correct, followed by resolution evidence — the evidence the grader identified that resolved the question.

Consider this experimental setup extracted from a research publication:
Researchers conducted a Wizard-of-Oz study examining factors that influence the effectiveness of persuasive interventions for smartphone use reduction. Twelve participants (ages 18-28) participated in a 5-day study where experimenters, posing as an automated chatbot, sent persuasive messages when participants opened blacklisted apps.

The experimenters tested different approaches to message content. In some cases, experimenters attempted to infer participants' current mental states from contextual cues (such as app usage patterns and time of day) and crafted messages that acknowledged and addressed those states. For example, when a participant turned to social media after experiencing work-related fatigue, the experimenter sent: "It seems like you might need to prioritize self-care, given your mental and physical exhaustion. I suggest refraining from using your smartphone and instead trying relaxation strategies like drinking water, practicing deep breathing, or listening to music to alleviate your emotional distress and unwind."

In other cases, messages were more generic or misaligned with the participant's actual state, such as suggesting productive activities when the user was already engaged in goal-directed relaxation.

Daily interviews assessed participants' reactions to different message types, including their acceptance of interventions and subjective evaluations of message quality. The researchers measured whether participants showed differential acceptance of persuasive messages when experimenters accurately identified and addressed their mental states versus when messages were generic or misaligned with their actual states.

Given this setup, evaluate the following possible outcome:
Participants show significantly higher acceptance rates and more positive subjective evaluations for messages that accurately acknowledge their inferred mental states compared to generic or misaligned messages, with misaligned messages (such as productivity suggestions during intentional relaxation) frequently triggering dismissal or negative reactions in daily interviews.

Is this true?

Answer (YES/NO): YES